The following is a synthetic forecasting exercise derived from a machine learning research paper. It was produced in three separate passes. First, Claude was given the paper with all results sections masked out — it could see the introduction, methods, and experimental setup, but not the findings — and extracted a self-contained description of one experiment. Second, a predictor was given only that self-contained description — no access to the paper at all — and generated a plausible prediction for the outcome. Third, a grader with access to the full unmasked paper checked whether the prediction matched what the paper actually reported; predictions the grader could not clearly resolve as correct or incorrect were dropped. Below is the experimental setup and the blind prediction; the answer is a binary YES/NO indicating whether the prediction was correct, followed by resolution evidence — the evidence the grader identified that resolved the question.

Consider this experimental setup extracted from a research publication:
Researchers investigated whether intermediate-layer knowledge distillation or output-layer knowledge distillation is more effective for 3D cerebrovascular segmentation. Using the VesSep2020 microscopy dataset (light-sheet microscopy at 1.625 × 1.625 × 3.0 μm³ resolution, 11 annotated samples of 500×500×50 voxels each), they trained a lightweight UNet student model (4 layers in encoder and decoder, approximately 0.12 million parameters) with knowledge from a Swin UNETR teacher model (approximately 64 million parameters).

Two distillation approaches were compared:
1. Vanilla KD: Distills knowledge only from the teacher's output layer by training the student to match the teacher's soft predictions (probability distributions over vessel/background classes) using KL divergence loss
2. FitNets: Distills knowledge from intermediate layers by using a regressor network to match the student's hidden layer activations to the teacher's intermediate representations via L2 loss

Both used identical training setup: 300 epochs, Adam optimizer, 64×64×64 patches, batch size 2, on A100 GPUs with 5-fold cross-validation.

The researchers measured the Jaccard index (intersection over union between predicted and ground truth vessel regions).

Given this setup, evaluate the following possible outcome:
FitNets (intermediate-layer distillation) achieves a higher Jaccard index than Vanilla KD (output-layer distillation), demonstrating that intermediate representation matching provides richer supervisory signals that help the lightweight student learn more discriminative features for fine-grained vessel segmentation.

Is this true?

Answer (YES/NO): YES